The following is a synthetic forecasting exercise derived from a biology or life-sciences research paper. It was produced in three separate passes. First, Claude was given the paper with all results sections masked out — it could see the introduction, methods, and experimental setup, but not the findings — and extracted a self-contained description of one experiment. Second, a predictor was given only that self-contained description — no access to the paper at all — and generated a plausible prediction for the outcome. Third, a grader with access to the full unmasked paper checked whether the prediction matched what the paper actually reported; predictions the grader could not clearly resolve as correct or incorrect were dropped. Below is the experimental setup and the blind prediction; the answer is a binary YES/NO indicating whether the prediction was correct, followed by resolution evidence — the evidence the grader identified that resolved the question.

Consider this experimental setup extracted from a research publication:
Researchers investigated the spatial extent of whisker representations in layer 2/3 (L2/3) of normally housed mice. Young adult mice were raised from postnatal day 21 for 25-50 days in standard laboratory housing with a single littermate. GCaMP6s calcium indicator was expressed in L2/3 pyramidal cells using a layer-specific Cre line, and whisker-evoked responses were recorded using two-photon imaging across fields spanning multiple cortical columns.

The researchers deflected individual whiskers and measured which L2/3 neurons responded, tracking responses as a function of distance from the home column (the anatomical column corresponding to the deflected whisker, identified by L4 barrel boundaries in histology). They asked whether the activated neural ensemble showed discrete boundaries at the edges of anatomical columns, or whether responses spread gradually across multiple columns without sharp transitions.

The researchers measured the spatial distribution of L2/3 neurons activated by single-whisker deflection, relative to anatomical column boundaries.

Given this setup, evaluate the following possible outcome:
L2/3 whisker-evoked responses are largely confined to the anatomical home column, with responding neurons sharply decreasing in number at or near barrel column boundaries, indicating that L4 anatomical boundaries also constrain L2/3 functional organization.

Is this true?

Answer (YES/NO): NO